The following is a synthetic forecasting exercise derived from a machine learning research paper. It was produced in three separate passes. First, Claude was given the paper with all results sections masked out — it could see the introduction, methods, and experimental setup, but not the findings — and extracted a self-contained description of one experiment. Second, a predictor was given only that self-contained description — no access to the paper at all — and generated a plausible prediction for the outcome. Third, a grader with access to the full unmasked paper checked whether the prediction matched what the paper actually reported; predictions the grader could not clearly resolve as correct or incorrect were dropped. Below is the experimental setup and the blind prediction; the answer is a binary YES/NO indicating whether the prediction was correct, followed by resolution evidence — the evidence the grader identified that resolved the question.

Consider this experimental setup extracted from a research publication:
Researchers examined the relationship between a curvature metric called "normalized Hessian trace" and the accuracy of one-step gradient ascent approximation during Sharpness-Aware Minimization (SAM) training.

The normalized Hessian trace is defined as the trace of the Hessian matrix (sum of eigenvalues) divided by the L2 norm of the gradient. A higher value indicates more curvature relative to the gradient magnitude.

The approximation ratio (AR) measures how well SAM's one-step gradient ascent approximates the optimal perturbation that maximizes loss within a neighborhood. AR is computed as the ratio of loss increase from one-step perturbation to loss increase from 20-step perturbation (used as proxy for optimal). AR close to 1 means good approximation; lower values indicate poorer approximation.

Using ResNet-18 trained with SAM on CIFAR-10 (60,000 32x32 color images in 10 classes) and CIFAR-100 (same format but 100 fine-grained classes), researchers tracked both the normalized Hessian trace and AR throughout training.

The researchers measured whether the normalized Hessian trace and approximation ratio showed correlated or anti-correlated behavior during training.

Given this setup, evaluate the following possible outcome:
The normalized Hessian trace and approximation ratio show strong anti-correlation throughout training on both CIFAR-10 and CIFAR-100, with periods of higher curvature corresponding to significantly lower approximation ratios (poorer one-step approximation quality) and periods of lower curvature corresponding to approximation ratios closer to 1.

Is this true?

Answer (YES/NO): YES